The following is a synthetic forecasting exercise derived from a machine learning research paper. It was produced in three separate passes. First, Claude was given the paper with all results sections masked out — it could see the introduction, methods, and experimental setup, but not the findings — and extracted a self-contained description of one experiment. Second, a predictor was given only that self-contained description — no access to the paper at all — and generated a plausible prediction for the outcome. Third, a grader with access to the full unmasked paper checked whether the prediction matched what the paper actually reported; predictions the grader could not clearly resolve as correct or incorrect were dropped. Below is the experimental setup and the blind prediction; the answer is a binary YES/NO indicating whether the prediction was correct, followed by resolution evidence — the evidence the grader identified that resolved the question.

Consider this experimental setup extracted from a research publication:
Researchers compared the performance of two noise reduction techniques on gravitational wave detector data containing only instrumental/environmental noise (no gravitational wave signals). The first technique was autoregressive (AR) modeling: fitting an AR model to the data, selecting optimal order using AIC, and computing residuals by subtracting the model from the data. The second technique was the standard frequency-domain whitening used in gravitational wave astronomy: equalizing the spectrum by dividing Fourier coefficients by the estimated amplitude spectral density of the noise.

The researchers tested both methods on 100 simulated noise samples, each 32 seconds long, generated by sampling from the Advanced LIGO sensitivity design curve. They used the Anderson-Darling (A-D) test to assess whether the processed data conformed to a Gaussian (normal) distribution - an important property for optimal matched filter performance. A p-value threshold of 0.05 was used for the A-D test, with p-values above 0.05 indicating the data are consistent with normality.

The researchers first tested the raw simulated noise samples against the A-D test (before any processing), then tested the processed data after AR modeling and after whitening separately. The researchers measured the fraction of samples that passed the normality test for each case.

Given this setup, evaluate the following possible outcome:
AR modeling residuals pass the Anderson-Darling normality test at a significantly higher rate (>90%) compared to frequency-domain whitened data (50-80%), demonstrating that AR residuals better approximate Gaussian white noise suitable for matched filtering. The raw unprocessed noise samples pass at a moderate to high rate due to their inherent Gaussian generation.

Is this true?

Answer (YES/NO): NO